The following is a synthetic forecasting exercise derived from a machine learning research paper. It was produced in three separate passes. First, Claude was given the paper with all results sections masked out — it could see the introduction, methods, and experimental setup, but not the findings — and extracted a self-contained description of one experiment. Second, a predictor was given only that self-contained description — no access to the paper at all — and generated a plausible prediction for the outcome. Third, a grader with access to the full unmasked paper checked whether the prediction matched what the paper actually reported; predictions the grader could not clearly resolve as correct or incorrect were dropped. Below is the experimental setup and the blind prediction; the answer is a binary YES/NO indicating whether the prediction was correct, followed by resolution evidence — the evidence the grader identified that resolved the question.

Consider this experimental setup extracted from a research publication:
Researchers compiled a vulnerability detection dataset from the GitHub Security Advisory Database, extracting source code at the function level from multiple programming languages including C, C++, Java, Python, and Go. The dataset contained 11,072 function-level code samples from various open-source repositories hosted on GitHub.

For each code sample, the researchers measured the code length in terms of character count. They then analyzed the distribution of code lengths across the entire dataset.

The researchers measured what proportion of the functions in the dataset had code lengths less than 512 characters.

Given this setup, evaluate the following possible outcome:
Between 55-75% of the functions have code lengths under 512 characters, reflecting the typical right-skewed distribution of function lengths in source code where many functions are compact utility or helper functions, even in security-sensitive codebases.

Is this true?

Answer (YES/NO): YES